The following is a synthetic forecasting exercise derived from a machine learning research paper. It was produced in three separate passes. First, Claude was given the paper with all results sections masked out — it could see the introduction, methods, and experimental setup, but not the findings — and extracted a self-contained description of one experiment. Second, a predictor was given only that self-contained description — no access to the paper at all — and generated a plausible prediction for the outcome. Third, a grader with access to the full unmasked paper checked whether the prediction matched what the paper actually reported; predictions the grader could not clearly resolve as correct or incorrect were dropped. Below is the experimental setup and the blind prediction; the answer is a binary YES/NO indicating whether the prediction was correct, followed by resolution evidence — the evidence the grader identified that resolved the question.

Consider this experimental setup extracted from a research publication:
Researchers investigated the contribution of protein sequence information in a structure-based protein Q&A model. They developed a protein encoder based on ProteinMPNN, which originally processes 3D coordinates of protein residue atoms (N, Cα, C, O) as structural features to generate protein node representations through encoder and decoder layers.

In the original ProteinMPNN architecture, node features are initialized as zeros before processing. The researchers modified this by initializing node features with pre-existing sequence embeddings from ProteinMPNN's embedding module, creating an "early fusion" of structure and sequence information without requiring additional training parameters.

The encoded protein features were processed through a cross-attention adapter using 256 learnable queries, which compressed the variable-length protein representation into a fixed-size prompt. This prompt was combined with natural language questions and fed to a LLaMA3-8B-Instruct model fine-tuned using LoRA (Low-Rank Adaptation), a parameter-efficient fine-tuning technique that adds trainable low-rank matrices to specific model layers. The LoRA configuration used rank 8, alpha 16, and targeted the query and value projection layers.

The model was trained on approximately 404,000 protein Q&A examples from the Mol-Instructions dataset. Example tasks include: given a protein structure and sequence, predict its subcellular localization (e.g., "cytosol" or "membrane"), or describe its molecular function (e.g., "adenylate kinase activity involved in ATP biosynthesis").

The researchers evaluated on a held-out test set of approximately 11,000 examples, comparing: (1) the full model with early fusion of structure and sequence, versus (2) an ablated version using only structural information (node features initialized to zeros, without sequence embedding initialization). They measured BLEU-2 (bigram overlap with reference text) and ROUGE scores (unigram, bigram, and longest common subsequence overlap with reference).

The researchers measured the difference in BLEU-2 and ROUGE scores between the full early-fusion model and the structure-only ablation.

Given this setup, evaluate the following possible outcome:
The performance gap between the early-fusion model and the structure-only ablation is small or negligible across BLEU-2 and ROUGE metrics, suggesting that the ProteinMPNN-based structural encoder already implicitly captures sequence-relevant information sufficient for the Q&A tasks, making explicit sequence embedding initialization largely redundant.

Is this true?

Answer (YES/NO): NO